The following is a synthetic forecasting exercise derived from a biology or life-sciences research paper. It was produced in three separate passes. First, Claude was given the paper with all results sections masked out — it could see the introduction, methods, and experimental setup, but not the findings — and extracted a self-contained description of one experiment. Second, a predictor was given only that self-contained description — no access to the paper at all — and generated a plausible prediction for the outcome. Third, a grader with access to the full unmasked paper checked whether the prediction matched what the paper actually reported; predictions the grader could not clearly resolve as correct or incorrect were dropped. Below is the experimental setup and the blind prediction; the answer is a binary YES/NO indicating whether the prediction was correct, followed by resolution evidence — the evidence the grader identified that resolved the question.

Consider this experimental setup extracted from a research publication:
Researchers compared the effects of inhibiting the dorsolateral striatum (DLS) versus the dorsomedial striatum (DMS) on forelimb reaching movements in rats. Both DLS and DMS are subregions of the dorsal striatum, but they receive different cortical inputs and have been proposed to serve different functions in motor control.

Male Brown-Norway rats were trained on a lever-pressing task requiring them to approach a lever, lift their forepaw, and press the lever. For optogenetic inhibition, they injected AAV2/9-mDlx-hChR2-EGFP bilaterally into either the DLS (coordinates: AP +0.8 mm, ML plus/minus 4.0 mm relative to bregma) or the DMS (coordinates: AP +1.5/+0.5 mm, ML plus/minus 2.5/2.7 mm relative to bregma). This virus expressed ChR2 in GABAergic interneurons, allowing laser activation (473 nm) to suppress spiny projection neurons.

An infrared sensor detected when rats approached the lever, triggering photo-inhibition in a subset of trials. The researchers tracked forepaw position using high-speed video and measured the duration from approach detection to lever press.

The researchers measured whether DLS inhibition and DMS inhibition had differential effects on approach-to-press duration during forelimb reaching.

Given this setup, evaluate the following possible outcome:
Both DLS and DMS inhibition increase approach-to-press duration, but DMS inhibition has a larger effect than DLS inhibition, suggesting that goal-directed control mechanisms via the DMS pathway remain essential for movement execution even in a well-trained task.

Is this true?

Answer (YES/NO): NO